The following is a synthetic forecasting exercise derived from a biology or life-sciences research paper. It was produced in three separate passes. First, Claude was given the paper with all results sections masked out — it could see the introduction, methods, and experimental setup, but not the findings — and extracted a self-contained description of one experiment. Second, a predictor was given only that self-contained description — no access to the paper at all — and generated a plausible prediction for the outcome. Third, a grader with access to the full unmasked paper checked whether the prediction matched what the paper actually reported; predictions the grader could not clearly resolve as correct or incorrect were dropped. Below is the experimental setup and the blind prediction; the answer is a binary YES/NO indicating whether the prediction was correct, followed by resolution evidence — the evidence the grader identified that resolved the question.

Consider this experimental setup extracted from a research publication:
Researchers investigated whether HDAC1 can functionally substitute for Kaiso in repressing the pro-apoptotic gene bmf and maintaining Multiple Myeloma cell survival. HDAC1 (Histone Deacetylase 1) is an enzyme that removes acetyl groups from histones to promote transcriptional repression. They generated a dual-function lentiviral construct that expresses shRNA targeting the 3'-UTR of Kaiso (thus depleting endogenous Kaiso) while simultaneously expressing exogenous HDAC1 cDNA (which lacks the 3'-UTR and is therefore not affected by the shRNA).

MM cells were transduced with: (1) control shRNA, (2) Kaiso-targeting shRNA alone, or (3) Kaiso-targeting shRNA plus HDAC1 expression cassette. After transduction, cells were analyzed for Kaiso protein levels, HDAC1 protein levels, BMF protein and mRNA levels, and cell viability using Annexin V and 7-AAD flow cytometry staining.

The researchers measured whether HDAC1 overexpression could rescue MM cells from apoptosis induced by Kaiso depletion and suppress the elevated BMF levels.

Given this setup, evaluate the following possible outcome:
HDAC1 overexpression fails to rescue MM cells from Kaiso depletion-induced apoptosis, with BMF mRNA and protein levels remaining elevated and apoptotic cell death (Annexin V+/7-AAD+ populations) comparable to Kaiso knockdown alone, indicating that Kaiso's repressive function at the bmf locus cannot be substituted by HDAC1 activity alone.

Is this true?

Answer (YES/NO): YES